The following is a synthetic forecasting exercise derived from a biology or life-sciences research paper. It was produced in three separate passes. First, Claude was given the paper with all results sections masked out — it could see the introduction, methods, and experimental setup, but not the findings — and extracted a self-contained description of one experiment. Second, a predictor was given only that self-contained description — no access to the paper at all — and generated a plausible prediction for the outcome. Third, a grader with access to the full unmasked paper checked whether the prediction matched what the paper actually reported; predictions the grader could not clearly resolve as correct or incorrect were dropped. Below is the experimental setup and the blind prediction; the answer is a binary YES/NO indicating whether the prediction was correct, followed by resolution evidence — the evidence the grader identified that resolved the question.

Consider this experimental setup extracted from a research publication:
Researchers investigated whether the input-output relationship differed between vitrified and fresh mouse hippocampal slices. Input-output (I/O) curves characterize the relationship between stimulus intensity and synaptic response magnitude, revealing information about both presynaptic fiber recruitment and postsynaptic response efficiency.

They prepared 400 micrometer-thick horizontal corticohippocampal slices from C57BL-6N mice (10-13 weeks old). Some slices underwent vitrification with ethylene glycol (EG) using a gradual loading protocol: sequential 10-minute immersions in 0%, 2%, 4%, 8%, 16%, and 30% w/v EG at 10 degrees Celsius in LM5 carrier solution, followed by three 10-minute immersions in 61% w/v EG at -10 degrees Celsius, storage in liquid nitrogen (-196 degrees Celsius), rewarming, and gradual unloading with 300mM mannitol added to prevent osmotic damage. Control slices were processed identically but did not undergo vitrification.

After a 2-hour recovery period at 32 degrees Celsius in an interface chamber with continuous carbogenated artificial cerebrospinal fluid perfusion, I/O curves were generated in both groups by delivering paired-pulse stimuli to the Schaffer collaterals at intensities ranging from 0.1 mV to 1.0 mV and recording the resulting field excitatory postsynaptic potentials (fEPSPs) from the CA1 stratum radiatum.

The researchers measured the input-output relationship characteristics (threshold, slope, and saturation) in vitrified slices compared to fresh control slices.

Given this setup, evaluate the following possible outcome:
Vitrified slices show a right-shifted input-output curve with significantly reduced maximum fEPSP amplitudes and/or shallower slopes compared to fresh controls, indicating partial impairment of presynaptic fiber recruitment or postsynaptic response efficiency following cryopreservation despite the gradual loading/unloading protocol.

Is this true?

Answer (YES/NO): YES